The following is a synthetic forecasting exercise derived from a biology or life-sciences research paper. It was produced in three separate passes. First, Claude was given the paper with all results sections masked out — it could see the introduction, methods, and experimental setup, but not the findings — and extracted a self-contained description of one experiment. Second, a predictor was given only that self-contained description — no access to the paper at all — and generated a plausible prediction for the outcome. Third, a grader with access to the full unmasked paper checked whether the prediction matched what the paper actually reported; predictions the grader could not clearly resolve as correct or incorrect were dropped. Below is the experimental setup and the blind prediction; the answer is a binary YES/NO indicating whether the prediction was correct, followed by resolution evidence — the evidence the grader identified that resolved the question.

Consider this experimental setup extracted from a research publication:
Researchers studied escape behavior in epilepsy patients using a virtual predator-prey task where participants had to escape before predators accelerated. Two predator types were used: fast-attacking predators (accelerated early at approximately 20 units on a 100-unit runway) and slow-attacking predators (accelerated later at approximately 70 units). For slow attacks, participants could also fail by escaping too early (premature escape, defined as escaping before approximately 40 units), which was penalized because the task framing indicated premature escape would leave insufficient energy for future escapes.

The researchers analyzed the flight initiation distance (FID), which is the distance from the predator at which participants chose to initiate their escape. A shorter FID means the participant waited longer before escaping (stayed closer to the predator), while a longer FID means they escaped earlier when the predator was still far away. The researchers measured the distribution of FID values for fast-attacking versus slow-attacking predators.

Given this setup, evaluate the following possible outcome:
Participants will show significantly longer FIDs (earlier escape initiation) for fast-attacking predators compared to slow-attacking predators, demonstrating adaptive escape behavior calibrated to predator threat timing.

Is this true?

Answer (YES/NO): NO